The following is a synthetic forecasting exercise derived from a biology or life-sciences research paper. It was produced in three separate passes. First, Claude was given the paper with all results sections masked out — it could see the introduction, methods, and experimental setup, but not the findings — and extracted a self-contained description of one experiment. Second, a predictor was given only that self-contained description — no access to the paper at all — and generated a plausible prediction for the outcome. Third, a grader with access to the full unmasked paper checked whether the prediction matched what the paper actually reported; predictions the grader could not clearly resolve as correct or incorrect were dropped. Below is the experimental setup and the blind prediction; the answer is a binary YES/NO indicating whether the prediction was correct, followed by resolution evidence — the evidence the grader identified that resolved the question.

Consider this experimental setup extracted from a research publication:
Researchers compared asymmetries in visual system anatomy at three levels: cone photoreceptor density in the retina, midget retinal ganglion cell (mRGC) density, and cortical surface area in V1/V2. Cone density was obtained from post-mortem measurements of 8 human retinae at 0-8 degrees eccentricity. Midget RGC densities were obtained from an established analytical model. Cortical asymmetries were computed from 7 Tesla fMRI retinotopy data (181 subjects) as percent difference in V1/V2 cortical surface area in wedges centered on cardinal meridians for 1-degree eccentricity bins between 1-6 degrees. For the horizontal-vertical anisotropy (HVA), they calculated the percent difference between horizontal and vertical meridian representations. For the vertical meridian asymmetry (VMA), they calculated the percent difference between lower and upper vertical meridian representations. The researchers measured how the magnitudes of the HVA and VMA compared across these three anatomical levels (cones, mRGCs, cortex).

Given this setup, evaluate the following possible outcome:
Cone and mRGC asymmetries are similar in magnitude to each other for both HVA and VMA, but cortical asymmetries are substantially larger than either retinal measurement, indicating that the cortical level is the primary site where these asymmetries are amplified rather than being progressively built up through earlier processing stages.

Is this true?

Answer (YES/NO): NO